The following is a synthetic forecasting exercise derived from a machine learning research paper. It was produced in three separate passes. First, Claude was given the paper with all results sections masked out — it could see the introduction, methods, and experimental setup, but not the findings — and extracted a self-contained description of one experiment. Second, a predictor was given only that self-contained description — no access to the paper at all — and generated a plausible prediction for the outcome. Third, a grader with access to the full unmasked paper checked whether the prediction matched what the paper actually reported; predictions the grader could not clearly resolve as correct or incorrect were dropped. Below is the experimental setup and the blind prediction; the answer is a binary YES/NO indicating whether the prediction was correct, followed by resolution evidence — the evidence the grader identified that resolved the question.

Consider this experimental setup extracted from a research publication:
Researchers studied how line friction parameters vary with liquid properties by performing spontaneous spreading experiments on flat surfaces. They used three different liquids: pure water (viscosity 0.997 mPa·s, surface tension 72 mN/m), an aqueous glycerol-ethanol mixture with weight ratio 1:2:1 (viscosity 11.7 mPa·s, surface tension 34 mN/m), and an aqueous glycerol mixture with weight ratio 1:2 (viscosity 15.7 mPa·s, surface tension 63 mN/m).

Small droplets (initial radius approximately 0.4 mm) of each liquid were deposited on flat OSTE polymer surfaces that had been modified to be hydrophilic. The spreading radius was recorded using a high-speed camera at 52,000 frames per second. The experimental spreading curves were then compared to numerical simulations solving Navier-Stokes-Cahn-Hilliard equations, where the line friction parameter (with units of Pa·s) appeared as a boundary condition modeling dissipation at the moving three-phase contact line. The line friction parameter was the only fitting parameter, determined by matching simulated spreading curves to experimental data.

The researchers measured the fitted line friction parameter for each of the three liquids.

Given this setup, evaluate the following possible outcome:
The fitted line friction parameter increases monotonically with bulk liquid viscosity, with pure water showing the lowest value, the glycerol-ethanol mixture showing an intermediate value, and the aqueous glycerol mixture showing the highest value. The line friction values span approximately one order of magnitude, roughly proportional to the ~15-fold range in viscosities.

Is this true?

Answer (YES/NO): NO